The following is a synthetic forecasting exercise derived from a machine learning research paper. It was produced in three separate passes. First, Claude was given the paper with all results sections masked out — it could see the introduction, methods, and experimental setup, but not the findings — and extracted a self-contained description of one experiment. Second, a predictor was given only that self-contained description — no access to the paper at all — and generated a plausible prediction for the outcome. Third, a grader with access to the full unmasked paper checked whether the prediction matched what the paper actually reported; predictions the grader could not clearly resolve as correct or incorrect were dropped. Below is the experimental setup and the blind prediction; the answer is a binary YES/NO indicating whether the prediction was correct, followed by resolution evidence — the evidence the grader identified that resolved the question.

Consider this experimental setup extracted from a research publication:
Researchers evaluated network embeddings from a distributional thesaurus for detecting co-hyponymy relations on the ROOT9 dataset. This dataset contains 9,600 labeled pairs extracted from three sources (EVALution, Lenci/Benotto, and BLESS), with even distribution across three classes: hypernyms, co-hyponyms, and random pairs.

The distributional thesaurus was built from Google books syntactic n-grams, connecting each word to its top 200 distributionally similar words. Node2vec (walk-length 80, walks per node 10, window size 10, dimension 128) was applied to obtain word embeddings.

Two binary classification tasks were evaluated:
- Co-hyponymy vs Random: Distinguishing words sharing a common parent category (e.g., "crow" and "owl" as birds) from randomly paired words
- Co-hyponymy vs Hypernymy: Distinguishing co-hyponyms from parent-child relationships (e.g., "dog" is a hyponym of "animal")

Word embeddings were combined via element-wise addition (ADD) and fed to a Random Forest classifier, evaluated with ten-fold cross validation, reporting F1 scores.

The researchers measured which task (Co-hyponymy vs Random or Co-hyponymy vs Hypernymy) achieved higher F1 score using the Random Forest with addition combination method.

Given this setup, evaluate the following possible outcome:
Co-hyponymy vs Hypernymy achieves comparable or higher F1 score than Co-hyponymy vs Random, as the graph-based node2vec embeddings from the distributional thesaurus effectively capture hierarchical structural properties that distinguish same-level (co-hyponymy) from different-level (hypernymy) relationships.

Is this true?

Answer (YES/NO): YES